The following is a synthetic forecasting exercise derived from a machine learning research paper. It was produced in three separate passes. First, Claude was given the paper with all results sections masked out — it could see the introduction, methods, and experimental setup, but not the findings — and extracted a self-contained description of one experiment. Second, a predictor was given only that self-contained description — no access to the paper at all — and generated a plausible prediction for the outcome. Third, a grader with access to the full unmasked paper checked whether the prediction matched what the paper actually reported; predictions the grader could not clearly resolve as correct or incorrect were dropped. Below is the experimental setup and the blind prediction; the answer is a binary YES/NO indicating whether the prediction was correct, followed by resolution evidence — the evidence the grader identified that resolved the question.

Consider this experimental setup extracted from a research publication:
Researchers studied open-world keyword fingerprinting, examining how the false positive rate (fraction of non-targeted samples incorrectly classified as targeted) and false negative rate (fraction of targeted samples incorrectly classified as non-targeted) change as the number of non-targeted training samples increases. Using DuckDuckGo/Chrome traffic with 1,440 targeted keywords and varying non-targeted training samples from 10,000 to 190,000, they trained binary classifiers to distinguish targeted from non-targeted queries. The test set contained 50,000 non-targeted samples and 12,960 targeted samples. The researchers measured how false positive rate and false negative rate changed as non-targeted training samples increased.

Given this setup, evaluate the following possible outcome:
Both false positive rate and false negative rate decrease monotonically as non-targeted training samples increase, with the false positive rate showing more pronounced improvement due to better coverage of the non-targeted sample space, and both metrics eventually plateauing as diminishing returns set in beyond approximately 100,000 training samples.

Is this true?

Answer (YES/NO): NO